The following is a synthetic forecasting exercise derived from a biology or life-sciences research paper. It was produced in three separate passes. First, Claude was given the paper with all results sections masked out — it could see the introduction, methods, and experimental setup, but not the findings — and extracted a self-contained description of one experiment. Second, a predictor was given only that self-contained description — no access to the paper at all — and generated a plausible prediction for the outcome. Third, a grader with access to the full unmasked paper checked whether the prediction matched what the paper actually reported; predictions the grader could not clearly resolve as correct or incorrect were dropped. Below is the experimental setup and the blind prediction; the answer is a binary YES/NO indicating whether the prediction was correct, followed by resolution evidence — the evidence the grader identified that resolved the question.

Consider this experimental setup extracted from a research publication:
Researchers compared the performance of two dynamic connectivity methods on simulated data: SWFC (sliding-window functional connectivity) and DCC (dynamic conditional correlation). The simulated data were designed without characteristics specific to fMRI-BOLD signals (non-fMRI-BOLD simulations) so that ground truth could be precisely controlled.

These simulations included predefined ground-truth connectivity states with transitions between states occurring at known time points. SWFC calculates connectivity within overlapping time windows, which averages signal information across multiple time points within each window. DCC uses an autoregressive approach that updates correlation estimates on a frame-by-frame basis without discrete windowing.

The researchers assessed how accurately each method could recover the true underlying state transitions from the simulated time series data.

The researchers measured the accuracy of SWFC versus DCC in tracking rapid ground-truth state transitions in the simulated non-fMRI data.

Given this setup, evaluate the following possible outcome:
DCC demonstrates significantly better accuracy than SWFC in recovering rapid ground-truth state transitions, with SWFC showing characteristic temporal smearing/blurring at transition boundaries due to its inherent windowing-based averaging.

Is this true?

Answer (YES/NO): NO